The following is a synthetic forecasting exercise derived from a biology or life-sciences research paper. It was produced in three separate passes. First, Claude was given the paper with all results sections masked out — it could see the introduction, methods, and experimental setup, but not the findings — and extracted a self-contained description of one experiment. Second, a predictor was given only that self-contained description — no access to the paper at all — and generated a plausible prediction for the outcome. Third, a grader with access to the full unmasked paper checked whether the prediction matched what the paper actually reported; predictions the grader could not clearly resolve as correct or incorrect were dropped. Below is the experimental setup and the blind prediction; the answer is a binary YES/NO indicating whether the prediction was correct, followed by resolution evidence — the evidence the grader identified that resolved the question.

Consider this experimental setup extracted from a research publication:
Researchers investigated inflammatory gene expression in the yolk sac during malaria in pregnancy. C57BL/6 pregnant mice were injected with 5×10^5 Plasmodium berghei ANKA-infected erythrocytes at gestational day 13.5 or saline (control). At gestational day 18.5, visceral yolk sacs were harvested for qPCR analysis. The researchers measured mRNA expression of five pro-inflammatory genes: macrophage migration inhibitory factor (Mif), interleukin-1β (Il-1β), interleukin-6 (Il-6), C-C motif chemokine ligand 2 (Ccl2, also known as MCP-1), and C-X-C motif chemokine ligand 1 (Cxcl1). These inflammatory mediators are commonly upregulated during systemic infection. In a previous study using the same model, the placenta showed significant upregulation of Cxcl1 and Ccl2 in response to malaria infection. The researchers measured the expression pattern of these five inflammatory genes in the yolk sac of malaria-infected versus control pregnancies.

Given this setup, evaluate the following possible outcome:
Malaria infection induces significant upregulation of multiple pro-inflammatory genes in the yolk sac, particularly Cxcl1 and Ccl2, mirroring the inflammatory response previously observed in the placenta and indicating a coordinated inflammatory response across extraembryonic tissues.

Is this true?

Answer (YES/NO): NO